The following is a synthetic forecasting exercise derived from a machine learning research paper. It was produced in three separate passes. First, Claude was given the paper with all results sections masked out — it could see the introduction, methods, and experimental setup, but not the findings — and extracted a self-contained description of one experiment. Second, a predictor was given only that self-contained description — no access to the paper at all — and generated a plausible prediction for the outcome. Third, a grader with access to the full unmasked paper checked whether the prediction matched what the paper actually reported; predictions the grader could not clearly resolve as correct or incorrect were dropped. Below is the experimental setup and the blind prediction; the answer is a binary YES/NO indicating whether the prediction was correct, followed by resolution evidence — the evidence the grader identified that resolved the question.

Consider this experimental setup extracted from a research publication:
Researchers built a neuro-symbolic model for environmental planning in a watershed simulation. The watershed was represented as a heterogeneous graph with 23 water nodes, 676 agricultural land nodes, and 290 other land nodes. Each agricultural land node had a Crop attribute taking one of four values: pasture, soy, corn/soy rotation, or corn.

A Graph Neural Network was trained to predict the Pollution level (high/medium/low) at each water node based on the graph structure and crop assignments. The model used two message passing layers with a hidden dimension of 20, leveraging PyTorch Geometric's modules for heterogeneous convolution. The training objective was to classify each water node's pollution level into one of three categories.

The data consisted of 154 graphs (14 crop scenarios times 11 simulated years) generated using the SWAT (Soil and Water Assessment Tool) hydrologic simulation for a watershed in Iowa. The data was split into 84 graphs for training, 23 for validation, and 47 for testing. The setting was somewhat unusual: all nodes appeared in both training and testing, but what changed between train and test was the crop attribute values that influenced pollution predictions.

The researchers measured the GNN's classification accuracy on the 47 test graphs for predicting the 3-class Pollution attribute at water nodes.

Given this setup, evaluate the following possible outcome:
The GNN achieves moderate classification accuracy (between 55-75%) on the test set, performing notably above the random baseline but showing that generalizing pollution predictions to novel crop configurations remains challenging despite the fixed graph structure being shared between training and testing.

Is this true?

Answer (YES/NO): YES